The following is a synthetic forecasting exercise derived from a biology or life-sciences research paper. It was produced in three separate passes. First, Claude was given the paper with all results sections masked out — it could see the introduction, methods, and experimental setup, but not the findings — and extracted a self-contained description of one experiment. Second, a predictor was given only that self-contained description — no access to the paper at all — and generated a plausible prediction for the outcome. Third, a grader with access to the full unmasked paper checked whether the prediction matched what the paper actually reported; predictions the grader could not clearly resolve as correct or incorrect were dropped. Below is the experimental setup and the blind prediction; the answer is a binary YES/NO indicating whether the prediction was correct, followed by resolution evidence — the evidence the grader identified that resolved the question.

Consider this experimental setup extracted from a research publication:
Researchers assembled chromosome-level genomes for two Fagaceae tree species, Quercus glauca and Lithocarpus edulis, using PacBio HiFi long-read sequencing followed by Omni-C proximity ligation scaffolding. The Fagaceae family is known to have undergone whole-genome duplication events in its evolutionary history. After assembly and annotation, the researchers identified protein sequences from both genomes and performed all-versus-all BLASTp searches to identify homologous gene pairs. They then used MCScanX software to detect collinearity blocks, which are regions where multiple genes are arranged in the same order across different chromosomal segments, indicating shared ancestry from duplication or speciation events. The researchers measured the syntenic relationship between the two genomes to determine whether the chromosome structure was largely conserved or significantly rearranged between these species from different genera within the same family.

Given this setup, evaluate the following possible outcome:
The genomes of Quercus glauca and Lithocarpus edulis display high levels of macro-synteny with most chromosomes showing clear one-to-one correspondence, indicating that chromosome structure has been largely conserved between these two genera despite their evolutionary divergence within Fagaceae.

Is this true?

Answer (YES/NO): YES